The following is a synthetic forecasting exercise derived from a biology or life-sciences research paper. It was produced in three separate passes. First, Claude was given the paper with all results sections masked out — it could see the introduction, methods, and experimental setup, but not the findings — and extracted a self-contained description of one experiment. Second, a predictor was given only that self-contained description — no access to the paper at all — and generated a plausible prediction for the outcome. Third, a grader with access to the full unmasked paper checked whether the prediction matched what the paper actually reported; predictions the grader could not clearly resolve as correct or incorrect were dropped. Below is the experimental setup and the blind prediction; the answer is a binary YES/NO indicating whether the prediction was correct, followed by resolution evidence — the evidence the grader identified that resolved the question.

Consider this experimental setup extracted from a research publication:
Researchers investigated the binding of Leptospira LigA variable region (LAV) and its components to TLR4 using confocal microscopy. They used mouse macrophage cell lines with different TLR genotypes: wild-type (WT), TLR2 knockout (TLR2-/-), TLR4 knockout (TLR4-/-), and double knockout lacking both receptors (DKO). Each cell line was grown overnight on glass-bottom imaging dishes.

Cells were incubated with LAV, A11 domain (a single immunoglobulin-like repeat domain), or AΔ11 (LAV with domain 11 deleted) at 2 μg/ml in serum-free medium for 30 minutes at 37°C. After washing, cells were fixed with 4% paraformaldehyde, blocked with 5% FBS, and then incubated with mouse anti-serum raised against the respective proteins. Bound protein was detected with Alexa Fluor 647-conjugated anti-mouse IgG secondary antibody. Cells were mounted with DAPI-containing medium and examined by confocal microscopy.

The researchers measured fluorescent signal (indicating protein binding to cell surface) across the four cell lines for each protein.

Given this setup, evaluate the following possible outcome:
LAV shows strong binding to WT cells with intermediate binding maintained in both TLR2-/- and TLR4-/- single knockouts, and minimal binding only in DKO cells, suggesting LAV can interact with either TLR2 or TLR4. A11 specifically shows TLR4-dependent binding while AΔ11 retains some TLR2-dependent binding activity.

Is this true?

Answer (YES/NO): NO